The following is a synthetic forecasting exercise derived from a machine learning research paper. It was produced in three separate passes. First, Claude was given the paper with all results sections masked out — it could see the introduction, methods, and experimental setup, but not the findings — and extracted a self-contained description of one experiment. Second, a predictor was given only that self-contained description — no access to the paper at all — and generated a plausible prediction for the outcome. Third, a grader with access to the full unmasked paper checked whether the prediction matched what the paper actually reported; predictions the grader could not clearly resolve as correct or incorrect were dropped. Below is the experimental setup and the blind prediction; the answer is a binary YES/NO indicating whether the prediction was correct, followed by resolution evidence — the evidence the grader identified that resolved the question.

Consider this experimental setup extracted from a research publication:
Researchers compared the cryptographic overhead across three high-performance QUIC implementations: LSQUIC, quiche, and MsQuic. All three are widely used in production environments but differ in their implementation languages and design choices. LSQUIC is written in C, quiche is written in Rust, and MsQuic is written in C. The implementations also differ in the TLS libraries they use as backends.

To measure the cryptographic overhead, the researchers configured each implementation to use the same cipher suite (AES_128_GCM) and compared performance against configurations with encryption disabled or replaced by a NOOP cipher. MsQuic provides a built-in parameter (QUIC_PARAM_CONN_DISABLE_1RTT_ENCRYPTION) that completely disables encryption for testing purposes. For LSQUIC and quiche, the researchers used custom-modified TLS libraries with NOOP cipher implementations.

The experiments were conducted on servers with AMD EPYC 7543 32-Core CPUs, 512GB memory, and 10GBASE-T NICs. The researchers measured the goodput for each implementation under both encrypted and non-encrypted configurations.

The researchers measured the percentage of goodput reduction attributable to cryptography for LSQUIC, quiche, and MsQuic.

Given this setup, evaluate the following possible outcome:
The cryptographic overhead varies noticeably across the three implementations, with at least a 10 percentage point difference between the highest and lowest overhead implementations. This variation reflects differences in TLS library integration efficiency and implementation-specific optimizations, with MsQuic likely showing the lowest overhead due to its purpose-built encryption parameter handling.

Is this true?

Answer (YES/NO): NO